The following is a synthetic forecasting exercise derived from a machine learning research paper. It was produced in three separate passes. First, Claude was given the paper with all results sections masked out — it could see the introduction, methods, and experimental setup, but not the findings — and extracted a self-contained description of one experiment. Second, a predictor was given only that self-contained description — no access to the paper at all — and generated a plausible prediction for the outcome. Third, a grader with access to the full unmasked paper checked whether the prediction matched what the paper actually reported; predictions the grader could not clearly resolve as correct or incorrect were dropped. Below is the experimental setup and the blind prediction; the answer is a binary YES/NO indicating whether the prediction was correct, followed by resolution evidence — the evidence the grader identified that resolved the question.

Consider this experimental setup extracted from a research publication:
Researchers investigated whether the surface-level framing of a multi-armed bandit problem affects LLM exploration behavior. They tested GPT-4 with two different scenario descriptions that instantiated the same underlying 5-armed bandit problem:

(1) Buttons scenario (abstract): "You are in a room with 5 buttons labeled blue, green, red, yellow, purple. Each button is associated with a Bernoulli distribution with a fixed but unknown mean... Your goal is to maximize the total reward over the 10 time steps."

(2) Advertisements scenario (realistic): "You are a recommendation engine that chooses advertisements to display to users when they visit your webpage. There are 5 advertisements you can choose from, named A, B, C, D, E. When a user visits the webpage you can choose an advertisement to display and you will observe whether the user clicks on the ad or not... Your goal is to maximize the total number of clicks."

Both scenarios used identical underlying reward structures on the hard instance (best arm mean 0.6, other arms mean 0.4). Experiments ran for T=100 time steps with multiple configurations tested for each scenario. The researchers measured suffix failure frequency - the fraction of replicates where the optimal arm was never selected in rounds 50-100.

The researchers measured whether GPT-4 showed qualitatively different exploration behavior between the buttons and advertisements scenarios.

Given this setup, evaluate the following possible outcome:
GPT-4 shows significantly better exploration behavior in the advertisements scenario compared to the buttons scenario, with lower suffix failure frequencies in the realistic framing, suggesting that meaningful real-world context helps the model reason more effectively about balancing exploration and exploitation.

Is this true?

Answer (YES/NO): NO